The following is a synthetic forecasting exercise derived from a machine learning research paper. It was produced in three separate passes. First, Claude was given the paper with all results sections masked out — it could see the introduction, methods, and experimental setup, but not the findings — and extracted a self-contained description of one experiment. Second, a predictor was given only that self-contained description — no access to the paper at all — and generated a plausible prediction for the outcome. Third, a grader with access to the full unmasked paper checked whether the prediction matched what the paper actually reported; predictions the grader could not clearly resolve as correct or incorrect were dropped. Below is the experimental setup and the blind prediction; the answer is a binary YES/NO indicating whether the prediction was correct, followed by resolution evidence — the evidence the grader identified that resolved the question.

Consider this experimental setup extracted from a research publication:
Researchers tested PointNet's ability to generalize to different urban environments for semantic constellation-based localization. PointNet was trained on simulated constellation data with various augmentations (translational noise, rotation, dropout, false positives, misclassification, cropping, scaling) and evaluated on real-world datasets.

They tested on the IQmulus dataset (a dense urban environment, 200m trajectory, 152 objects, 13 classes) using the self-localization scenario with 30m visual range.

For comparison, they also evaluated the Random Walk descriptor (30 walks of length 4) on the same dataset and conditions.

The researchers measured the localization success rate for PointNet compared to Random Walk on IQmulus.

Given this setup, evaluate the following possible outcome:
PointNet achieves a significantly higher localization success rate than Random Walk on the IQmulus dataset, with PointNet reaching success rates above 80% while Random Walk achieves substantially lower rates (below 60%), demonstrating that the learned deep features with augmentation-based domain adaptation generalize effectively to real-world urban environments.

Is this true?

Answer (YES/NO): NO